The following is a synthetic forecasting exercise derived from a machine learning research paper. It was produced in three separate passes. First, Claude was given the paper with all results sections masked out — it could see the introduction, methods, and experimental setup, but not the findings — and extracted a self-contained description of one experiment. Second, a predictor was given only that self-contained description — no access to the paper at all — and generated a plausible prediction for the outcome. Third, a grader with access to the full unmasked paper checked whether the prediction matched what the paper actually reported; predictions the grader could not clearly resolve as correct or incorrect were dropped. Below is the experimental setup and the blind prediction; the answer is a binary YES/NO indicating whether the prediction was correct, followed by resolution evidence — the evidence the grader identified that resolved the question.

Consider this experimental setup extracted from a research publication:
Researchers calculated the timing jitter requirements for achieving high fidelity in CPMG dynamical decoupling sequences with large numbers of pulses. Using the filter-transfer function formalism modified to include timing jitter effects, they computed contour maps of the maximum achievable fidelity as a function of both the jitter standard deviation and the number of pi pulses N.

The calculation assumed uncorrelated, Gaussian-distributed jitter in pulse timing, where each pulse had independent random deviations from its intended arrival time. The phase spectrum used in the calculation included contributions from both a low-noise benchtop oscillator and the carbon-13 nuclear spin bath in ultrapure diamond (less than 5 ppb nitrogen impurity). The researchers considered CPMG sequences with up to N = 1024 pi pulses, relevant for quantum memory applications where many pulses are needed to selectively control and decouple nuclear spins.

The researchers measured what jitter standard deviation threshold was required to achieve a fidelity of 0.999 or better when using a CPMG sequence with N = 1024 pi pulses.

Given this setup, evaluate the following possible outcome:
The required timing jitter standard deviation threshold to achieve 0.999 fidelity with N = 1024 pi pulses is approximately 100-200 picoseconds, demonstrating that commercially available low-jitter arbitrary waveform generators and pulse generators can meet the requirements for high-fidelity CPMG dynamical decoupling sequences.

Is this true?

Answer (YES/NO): NO